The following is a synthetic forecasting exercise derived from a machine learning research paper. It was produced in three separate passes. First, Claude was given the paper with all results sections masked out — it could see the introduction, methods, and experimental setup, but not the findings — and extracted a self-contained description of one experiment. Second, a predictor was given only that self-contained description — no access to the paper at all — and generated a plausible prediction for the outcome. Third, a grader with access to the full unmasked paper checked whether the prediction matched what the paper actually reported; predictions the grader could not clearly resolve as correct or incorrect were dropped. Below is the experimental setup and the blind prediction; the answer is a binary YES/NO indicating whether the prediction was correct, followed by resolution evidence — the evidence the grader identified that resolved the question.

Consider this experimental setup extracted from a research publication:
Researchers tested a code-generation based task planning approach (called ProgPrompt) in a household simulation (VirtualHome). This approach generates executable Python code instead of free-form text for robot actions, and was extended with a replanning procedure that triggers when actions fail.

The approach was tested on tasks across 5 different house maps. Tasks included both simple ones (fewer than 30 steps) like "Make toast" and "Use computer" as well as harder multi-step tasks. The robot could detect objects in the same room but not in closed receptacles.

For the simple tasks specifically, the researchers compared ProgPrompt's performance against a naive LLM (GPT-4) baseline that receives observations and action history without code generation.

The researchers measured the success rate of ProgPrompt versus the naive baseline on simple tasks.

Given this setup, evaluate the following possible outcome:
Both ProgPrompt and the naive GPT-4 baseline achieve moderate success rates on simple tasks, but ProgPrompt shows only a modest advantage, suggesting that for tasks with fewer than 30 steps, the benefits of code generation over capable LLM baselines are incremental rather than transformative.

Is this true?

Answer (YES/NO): NO